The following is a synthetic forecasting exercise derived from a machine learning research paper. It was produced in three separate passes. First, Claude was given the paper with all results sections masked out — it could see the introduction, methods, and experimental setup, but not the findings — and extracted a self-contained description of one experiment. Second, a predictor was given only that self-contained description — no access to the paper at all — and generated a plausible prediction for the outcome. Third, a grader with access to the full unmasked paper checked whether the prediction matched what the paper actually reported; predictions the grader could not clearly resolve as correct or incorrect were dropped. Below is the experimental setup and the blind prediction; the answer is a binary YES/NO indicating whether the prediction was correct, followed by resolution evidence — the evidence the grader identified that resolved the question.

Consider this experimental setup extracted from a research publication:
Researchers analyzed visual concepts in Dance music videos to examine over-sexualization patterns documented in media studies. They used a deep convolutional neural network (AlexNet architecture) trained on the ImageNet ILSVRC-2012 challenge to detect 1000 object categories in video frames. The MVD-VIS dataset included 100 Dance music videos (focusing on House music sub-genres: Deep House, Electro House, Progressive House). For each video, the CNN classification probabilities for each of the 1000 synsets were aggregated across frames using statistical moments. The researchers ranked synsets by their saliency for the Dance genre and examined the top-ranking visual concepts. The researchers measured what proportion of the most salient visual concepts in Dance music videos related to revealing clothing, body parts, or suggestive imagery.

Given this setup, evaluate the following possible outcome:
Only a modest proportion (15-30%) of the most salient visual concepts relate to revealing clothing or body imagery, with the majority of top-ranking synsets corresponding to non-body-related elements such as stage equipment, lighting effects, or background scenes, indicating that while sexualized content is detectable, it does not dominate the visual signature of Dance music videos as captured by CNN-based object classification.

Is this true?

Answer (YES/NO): NO